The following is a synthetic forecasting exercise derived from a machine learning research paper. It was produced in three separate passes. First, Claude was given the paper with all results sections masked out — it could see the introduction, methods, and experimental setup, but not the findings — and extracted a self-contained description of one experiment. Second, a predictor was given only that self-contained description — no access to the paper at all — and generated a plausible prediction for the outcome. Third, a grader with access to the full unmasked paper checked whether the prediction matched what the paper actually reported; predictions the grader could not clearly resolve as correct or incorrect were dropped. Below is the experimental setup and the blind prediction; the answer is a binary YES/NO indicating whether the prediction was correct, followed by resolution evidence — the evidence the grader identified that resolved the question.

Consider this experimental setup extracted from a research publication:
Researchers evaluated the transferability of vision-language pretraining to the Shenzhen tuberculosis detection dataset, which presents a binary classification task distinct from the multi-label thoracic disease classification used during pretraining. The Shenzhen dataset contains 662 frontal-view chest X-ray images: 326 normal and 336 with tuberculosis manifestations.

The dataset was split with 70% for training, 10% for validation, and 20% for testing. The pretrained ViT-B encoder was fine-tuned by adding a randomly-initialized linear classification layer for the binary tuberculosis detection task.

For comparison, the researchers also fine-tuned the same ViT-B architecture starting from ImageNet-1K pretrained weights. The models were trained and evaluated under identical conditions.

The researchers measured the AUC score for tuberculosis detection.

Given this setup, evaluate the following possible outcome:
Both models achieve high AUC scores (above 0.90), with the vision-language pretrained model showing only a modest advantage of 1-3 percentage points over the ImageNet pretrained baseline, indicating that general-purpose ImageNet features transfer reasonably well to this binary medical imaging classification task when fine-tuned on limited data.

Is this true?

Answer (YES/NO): NO